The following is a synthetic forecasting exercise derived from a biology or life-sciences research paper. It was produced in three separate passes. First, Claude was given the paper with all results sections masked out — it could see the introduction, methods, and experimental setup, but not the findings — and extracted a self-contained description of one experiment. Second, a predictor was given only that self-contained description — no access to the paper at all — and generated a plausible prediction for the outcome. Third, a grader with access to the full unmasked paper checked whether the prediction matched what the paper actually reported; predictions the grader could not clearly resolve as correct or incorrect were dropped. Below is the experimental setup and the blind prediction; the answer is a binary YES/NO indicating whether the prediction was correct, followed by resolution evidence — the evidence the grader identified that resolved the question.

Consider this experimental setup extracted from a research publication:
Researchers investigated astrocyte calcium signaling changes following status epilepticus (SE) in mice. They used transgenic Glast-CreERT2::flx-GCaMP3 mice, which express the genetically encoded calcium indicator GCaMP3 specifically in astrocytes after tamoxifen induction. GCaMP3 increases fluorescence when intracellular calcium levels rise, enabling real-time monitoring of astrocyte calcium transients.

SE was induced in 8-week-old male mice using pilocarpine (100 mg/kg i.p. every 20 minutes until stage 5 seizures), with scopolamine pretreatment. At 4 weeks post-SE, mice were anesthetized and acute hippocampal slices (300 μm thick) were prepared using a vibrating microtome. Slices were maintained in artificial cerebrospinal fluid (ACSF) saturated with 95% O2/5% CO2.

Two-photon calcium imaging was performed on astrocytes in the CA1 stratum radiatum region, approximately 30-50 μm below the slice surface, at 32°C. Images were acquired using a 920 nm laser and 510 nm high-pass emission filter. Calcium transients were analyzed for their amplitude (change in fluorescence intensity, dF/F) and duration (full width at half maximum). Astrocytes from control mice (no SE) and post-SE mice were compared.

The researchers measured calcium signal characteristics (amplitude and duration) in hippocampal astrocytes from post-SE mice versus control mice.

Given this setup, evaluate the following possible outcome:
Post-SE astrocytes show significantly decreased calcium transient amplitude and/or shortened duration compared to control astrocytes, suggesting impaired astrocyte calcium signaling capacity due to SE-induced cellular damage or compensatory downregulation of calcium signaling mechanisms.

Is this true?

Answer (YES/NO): NO